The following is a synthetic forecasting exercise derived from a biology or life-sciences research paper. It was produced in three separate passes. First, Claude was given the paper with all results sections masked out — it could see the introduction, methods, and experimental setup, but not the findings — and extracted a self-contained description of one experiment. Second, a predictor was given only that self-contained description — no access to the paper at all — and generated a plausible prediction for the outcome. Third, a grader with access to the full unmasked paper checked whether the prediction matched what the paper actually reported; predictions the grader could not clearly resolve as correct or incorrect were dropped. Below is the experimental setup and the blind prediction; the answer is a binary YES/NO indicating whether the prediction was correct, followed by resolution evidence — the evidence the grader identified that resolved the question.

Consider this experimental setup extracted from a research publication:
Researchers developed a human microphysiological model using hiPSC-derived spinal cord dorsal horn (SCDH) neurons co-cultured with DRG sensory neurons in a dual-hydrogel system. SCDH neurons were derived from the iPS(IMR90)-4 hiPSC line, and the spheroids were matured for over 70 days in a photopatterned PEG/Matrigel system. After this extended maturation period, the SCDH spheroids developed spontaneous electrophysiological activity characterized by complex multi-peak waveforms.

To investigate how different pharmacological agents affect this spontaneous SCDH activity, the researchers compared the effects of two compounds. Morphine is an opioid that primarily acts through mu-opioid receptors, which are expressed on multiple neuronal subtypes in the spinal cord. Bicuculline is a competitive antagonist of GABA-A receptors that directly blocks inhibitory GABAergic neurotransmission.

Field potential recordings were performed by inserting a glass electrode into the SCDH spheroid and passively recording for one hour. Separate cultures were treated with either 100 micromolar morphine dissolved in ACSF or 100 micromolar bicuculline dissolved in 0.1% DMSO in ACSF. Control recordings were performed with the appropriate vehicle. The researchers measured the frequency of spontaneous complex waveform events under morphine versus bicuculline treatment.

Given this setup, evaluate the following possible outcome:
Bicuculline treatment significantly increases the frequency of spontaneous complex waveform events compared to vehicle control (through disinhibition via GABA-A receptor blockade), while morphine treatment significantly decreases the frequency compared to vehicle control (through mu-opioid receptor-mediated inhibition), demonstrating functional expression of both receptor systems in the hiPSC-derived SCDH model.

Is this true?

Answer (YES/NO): NO